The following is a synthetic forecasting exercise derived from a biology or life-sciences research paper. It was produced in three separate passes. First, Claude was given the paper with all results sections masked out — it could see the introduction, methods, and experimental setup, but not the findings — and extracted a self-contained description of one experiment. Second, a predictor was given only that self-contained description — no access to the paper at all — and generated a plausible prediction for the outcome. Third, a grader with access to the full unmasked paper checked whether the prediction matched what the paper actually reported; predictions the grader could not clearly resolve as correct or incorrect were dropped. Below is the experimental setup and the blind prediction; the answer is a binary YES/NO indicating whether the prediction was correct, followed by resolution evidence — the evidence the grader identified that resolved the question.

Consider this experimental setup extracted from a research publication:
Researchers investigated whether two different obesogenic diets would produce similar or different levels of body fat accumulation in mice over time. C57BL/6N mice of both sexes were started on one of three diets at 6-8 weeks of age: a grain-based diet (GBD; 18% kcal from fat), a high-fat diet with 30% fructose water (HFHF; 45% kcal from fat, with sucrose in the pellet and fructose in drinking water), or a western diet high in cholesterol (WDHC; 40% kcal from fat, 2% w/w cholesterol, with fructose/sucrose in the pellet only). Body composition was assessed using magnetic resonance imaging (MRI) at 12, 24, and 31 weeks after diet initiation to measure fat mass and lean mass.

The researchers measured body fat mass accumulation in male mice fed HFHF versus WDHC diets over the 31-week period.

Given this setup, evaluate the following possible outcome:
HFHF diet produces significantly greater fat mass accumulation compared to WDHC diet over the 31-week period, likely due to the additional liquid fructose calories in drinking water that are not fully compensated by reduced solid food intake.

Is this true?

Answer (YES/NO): NO